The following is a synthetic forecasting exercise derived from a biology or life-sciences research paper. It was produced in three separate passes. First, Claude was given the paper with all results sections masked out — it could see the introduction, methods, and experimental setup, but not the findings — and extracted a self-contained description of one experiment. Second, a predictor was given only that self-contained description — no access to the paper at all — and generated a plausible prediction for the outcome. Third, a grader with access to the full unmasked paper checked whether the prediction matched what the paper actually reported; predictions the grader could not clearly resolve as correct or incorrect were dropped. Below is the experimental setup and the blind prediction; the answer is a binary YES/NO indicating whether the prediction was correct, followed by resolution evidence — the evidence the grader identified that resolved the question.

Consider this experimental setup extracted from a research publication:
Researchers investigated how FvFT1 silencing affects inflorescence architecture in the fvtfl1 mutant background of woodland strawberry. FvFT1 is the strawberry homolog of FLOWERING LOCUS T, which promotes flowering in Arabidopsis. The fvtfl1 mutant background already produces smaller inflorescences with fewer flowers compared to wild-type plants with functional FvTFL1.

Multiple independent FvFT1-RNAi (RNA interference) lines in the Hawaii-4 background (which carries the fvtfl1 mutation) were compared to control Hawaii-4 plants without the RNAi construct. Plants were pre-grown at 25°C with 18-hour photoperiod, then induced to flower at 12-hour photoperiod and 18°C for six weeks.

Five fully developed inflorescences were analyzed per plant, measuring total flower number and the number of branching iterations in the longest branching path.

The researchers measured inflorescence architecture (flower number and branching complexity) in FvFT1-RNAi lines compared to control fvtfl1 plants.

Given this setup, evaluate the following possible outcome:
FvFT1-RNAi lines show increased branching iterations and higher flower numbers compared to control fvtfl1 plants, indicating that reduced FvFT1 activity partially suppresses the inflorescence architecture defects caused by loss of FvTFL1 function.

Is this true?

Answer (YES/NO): YES